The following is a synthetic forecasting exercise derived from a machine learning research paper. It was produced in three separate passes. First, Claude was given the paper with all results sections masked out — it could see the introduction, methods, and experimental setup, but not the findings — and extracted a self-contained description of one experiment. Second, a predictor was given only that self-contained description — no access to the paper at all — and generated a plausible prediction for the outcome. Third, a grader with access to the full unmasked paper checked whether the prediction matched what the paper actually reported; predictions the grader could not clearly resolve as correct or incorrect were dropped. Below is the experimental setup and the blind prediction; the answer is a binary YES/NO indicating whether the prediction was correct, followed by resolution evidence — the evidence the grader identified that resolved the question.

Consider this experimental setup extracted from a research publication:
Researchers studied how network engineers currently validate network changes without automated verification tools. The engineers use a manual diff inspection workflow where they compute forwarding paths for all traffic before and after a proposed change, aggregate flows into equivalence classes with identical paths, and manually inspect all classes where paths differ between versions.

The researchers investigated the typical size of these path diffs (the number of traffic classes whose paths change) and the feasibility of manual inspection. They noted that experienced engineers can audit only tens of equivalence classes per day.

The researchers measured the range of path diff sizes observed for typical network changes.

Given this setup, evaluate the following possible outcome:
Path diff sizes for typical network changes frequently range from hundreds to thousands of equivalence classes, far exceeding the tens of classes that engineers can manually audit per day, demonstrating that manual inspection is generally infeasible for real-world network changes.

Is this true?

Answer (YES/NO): NO